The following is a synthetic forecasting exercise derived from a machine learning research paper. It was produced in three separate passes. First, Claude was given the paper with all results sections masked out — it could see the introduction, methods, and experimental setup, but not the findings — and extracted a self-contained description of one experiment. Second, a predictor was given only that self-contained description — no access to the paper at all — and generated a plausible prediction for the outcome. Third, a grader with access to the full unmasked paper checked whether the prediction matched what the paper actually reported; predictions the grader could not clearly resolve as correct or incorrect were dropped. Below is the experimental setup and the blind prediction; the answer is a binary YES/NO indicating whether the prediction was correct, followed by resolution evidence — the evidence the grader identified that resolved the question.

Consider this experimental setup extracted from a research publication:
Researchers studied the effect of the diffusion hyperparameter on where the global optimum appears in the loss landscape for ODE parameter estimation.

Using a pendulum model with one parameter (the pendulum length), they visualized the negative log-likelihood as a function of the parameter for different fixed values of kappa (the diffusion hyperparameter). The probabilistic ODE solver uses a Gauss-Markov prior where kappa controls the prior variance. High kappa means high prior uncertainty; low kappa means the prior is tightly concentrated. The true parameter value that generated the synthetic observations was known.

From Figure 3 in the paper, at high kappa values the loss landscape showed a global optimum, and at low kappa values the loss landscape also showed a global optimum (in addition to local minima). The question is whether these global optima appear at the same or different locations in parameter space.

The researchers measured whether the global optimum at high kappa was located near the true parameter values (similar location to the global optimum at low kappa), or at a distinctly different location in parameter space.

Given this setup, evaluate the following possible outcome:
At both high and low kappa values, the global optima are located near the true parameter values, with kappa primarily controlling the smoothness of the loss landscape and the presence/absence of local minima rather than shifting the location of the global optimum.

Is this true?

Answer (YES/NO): NO